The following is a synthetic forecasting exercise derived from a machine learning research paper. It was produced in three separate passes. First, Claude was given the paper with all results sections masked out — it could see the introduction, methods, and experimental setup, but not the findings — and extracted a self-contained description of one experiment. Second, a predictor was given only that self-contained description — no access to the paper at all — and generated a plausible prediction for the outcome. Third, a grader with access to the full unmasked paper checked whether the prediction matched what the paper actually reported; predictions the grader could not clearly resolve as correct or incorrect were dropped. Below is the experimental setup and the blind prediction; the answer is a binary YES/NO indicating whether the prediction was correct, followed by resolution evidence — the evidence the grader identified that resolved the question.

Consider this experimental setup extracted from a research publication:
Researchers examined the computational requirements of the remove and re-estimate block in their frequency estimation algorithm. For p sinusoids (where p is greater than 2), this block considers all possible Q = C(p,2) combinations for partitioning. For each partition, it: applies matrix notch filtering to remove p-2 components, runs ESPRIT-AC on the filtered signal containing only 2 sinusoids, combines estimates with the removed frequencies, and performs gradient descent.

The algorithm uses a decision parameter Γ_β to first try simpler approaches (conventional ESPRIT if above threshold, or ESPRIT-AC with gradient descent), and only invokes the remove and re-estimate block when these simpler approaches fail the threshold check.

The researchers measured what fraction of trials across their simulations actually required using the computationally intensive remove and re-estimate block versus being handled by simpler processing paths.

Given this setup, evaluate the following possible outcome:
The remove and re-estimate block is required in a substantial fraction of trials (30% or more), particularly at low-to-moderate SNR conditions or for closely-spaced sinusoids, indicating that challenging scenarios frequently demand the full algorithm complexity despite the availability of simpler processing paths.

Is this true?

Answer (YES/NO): NO